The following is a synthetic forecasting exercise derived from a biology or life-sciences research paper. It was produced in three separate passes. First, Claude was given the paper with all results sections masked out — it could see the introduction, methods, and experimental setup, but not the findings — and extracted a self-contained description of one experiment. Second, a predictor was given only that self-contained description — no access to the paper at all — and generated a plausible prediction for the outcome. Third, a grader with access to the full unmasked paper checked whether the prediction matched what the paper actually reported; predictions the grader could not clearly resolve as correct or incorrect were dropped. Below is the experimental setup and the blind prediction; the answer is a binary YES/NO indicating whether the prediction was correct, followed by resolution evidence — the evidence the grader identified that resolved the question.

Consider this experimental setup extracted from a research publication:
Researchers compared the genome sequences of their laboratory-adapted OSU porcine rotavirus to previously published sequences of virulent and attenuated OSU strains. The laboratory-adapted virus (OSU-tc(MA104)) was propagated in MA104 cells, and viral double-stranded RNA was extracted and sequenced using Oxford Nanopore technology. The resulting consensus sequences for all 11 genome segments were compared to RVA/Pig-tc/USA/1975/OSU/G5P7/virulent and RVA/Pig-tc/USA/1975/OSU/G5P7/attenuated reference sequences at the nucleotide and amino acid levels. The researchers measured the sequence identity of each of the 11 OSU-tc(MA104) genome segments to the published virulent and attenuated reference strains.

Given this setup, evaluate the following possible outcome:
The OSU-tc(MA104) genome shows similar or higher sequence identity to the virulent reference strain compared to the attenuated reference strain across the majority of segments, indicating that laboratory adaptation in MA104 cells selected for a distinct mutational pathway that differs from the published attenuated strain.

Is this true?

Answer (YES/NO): NO